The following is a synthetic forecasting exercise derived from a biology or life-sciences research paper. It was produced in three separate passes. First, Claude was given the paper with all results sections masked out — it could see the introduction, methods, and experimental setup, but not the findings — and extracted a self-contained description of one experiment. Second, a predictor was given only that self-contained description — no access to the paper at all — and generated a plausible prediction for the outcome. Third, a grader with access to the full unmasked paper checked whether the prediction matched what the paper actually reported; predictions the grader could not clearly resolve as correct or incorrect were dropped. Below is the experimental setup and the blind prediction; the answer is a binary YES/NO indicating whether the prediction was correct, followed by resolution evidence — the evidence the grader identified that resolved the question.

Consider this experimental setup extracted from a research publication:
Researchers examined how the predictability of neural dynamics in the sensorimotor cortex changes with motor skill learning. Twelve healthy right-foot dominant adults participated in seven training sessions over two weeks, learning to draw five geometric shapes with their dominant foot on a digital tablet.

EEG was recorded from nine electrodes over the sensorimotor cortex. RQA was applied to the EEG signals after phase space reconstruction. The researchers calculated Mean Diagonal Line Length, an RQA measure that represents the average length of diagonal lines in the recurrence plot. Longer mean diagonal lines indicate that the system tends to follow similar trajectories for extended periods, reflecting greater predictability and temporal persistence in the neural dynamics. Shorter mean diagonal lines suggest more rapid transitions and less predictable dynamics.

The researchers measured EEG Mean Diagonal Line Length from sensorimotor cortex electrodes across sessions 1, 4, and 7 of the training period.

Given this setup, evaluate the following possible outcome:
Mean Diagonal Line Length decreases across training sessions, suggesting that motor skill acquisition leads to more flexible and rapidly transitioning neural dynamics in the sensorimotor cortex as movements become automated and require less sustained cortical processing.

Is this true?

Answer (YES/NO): NO